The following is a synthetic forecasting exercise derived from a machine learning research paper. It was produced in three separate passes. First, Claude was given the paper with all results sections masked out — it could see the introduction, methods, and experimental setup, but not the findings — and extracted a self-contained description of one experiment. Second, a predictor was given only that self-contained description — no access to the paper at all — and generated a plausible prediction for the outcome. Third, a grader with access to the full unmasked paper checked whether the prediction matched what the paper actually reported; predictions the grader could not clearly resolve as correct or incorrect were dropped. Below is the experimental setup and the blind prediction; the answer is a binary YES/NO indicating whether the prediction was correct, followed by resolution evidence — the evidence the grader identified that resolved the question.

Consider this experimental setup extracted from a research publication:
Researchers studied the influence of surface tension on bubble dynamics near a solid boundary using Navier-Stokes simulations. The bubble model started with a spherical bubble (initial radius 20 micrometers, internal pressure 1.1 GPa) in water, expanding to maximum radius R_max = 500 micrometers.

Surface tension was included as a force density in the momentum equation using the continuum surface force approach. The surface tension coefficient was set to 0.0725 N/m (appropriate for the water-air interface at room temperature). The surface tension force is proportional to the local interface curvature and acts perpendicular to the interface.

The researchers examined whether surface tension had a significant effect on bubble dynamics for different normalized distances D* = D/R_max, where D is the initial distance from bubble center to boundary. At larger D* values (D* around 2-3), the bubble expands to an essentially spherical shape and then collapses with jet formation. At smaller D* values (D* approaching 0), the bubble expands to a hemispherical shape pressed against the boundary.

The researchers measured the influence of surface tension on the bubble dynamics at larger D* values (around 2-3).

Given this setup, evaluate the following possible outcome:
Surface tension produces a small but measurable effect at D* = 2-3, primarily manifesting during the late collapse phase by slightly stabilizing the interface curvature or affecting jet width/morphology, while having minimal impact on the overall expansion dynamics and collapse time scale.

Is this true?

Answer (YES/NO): NO